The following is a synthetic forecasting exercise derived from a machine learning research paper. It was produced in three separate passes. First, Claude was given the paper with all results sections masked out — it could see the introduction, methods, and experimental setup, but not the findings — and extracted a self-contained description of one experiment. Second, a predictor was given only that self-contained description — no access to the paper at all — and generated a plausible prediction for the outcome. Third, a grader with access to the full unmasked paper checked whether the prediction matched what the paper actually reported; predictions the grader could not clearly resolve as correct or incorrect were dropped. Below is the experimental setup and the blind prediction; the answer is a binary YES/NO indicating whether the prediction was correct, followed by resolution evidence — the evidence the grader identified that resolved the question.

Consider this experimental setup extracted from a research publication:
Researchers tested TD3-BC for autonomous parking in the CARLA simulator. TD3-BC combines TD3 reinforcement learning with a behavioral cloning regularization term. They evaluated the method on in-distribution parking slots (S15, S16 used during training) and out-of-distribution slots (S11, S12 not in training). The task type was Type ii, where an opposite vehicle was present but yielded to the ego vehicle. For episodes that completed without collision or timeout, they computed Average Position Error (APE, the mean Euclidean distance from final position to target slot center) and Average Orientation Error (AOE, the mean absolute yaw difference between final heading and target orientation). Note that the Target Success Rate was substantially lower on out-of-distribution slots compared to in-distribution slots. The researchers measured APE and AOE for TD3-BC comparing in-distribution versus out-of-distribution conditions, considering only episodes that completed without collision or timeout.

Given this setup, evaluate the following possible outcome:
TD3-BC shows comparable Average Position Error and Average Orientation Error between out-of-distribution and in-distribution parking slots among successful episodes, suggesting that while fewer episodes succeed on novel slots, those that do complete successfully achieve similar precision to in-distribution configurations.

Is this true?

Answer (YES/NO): NO